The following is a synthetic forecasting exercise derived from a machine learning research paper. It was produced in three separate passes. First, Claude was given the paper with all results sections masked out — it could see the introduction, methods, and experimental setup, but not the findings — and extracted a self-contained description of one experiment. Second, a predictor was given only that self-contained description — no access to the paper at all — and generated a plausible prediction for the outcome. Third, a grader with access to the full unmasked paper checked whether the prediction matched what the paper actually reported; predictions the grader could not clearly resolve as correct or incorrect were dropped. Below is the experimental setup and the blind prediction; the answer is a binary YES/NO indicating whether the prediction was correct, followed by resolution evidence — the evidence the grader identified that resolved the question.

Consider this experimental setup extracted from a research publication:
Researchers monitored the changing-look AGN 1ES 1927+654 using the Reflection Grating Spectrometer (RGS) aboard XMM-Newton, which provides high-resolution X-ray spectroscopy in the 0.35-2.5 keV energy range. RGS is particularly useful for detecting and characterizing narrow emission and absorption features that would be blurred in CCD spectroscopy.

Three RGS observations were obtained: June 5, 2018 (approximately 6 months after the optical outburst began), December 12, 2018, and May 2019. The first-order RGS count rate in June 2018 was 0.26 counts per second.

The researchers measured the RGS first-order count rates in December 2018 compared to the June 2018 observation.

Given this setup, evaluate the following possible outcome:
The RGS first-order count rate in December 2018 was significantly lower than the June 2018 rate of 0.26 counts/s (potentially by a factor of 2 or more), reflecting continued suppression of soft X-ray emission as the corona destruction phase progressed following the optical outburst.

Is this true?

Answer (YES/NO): NO